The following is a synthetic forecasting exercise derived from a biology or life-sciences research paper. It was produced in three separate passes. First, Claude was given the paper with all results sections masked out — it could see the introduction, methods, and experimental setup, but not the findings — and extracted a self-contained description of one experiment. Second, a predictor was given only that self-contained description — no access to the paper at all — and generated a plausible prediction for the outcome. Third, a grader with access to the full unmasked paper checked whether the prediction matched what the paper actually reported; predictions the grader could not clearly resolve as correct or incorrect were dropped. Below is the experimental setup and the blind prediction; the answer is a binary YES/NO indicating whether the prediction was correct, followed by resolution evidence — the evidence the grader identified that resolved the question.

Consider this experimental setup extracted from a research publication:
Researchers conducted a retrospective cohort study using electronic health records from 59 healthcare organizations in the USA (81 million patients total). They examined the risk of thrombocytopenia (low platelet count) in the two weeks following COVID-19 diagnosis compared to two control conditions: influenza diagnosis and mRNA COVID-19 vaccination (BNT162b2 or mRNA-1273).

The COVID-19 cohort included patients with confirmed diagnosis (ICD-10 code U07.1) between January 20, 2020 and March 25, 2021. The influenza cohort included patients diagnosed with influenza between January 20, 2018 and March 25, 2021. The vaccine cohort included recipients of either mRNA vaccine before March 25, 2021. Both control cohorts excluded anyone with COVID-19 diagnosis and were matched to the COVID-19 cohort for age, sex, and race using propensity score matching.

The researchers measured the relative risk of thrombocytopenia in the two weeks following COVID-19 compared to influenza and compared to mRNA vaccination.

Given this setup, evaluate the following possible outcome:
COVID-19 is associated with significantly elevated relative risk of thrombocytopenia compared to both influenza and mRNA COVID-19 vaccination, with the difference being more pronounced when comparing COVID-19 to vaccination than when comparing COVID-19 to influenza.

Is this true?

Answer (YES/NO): YES